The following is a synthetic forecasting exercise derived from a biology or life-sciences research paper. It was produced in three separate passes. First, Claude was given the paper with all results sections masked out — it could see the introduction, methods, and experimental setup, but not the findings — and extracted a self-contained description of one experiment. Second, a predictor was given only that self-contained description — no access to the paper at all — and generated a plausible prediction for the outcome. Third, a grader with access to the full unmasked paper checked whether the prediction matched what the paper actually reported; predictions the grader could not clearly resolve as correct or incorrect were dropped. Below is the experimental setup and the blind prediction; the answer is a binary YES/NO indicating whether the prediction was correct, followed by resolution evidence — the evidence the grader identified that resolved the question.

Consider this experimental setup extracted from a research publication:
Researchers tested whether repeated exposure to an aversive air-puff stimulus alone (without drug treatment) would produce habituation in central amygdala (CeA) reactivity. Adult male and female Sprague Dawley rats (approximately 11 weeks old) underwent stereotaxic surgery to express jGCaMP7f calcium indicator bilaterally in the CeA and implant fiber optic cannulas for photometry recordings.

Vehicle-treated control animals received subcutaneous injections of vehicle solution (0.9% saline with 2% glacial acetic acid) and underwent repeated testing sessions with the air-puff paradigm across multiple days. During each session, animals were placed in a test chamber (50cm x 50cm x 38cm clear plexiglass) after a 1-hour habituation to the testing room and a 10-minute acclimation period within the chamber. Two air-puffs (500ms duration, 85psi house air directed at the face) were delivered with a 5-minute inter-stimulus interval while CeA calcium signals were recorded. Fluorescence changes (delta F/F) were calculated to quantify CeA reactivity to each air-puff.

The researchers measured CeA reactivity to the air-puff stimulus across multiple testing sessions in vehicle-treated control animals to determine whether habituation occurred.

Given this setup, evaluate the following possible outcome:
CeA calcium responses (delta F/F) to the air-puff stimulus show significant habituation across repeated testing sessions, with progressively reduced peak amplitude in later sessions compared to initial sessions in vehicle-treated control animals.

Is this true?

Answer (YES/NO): NO